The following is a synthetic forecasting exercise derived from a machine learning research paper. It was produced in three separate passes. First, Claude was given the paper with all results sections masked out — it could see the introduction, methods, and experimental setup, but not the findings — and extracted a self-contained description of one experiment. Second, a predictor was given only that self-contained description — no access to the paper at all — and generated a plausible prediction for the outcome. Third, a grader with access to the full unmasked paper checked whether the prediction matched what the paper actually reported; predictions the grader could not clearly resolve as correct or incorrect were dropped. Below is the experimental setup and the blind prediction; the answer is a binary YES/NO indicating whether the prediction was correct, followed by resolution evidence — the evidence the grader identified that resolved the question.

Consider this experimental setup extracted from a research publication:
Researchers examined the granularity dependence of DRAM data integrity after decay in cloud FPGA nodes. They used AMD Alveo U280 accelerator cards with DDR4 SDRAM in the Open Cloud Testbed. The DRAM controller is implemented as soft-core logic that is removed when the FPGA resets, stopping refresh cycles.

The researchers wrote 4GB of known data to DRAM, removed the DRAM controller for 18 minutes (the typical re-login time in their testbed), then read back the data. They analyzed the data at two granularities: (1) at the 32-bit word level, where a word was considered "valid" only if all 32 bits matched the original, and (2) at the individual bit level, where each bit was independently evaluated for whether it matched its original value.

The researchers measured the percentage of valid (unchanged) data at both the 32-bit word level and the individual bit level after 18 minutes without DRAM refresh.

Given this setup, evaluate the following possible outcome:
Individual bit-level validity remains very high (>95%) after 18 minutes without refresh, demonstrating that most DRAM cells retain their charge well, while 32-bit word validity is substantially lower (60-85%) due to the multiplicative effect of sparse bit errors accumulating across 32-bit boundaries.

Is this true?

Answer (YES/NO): NO